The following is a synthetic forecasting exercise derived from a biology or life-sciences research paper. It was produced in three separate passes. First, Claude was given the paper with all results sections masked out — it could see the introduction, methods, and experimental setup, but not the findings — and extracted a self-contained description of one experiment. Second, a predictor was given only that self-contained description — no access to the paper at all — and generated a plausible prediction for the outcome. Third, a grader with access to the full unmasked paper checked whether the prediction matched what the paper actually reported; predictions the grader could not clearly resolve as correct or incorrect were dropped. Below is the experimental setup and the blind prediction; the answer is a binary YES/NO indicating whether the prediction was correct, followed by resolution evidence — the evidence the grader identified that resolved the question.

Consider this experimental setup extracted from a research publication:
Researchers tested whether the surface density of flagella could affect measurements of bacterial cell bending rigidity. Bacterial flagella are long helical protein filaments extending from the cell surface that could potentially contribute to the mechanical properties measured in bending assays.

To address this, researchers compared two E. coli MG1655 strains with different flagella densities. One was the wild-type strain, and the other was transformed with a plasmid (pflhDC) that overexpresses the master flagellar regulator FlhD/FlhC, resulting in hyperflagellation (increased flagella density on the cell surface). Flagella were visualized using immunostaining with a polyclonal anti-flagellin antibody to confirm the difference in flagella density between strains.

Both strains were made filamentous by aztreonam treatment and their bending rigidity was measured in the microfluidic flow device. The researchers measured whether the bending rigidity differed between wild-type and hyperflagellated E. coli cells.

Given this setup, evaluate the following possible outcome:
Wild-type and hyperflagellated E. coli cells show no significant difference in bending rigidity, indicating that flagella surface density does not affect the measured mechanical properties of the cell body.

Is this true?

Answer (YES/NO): YES